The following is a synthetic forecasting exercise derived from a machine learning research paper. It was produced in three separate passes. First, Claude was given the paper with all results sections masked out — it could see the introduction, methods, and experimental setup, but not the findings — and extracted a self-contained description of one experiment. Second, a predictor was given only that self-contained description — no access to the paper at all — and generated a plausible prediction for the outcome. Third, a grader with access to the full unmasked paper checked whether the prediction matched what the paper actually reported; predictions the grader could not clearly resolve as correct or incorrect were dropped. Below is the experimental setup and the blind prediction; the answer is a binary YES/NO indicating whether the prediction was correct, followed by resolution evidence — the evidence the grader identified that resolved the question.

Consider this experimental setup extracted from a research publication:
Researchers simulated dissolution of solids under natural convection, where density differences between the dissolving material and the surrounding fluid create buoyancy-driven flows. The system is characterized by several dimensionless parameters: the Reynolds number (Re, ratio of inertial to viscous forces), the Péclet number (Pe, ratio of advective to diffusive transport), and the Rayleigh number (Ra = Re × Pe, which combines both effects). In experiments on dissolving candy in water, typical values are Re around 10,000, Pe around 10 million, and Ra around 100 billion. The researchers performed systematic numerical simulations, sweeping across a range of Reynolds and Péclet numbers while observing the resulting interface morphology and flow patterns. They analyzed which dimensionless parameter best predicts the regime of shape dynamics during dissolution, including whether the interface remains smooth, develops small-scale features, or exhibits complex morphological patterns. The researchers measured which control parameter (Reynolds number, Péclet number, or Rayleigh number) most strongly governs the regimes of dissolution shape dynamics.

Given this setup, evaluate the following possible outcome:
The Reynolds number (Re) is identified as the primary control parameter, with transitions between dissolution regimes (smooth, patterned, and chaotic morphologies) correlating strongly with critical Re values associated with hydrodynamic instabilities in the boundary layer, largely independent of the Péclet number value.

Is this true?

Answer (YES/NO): NO